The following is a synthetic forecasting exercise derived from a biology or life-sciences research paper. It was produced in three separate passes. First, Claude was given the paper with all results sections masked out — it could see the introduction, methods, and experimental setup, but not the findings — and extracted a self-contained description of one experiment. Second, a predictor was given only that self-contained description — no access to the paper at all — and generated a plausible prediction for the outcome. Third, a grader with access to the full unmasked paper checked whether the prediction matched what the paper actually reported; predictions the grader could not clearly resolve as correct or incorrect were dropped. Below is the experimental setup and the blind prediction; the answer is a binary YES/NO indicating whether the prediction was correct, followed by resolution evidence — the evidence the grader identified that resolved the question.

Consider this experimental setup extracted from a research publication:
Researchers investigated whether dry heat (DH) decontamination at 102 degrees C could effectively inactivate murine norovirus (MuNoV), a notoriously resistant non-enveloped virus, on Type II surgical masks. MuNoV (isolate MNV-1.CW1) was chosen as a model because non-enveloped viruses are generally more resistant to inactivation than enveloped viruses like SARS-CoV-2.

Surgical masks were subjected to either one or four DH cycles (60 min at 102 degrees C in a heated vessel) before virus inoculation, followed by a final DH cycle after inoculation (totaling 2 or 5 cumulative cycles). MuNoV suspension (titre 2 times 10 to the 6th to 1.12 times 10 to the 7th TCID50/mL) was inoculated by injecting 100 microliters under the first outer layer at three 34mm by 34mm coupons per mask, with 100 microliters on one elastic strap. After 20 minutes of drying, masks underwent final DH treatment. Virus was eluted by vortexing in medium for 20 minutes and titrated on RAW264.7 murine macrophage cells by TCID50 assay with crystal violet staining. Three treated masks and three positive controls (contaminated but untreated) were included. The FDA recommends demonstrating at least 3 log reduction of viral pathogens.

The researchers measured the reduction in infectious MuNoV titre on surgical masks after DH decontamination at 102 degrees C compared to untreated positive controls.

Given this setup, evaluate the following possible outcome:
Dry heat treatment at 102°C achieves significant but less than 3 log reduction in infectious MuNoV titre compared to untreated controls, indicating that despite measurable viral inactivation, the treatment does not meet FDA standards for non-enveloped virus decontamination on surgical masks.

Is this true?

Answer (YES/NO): NO